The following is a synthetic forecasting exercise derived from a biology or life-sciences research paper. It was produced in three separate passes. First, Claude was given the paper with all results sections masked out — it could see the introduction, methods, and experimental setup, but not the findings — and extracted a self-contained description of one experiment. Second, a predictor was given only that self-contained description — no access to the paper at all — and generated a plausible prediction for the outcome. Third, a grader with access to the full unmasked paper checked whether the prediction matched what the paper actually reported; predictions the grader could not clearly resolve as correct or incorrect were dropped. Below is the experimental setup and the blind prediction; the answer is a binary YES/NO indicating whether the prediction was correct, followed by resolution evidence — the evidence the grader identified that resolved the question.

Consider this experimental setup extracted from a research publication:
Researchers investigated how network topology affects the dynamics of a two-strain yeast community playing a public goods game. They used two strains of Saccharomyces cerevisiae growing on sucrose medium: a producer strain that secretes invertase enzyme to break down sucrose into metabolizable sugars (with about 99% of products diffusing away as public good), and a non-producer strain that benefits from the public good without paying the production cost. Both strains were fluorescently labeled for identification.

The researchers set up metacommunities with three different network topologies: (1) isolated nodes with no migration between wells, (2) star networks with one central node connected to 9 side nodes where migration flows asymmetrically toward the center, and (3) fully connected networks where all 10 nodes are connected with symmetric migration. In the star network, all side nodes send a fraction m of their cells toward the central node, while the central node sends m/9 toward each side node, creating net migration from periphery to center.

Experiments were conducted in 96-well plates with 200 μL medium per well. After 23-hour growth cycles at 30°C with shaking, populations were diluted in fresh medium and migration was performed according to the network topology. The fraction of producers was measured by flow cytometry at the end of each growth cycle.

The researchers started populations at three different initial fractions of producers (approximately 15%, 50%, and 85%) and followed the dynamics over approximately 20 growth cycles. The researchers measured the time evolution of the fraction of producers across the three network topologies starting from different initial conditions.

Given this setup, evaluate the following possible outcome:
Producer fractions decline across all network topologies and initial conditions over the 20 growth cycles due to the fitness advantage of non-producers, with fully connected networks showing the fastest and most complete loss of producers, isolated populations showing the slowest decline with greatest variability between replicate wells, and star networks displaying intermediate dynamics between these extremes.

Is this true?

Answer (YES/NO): NO